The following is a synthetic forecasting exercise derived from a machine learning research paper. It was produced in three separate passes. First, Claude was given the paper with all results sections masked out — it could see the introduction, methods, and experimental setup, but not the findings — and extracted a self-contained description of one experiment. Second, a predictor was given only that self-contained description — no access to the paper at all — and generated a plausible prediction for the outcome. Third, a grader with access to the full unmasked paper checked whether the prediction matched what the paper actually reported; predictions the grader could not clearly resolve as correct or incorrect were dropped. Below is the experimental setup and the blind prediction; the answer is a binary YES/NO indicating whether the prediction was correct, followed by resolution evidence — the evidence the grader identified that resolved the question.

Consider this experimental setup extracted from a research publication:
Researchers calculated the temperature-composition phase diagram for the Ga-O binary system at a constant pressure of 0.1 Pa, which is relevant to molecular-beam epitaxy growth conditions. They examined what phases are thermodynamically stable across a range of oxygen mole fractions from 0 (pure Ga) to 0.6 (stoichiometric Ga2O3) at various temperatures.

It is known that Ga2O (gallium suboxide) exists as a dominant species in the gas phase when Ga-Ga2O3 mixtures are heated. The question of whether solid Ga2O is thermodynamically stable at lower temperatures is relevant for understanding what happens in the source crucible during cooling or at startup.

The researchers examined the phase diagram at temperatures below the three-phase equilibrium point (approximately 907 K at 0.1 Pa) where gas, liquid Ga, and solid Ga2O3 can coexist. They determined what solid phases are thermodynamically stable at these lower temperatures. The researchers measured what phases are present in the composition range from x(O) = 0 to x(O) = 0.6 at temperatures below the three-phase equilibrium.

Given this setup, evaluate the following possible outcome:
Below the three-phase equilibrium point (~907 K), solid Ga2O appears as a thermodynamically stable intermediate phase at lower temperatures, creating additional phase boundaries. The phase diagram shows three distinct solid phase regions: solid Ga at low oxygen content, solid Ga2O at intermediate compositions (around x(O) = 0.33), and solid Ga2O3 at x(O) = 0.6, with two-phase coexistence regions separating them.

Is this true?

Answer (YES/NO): NO